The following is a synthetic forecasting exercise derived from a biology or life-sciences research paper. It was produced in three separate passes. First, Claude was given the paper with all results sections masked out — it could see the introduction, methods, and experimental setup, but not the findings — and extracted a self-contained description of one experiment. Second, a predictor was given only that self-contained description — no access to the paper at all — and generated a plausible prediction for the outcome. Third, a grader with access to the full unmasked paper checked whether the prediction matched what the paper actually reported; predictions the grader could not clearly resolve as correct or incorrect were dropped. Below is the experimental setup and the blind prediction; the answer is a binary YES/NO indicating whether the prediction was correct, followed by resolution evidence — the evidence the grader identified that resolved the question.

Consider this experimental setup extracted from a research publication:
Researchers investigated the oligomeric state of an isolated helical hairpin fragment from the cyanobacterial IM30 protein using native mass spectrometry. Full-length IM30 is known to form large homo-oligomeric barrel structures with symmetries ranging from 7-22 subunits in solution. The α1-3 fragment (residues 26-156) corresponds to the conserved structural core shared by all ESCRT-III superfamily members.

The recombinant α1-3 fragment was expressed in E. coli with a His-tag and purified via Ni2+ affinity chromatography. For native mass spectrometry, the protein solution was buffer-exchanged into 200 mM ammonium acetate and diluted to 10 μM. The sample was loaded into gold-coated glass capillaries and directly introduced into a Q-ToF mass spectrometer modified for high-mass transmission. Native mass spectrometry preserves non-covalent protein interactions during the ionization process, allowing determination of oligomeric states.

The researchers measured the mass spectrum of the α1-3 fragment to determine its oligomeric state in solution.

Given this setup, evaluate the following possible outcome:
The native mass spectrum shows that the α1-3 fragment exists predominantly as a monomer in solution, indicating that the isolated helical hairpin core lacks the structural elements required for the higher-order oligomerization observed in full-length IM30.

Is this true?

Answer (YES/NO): YES